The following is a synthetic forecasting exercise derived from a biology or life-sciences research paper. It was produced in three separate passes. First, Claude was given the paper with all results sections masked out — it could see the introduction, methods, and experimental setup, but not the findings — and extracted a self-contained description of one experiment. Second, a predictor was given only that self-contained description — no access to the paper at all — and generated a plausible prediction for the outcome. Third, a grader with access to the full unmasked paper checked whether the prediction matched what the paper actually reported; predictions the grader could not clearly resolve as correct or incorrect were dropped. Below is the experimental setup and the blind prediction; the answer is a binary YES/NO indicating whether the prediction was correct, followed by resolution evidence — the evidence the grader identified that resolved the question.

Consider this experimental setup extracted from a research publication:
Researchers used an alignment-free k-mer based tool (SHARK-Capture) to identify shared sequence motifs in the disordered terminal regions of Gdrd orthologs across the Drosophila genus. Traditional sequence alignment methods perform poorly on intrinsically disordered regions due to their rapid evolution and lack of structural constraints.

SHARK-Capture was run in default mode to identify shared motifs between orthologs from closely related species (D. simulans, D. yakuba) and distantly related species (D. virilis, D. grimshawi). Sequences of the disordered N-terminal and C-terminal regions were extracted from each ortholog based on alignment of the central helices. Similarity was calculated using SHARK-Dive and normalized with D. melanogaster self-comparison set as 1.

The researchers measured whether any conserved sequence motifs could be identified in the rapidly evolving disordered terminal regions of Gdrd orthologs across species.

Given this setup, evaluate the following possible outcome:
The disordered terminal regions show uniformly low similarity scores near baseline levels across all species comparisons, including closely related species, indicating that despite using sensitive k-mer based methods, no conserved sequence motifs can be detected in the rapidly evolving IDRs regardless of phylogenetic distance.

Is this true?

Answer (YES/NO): NO